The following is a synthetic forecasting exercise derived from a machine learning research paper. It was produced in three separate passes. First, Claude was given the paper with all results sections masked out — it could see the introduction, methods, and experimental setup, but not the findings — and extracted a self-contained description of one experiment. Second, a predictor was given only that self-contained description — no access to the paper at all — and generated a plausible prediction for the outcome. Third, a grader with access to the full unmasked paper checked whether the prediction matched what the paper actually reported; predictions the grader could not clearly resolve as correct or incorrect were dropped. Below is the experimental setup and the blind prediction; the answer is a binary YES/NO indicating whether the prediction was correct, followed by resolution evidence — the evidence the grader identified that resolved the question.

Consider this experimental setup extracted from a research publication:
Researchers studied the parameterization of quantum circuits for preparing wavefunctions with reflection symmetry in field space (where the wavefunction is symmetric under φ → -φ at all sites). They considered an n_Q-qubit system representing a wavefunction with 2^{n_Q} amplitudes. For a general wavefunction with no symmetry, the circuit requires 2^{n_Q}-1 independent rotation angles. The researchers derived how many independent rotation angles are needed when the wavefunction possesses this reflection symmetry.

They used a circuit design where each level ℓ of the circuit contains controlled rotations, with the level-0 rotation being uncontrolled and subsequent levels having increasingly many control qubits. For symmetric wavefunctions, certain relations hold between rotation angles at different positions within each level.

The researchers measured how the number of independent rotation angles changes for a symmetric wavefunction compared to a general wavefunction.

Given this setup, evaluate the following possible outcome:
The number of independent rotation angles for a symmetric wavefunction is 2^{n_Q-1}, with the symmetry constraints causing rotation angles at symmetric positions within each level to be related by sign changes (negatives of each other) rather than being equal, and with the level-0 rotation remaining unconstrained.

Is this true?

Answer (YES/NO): NO